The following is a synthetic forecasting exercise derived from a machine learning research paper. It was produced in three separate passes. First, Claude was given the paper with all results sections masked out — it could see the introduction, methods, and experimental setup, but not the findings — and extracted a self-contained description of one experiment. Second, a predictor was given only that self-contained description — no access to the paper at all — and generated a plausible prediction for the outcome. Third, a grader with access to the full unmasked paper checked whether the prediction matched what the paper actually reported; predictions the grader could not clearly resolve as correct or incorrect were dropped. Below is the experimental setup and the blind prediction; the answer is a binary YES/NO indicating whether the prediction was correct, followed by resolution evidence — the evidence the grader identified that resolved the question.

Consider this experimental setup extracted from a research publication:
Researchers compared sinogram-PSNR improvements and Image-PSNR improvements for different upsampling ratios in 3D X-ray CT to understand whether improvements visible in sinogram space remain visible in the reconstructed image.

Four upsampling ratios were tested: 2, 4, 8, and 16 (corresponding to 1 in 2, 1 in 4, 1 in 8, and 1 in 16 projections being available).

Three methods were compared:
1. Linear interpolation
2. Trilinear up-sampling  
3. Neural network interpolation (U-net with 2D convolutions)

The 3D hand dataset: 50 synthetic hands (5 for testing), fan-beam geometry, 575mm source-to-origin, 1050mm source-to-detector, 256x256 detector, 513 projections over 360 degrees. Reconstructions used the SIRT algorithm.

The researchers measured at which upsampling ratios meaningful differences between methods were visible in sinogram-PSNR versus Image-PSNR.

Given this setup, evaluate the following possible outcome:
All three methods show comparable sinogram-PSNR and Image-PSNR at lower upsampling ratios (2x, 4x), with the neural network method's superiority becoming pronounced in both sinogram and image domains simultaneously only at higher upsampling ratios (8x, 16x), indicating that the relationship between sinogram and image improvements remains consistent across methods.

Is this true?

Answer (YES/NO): NO